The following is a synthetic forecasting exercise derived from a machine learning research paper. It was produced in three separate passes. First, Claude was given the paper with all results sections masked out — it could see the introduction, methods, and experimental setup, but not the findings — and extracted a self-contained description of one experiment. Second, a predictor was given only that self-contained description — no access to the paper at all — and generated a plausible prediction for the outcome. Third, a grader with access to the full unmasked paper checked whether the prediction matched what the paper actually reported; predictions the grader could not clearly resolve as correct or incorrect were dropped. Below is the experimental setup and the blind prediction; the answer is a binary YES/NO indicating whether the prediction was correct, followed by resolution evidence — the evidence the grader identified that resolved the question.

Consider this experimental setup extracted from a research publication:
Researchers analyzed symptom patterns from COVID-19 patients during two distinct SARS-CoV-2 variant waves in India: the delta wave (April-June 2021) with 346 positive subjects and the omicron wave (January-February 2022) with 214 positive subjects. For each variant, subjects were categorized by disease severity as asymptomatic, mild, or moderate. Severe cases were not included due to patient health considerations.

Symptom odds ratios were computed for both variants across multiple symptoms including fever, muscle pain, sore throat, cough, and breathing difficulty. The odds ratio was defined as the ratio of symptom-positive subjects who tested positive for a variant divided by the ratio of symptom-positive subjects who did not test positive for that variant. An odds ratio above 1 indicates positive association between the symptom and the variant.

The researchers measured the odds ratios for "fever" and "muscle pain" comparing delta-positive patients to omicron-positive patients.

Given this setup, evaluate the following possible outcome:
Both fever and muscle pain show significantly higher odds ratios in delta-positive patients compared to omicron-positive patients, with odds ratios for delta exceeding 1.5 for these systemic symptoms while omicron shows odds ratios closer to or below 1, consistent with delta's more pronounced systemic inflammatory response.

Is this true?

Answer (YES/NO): NO